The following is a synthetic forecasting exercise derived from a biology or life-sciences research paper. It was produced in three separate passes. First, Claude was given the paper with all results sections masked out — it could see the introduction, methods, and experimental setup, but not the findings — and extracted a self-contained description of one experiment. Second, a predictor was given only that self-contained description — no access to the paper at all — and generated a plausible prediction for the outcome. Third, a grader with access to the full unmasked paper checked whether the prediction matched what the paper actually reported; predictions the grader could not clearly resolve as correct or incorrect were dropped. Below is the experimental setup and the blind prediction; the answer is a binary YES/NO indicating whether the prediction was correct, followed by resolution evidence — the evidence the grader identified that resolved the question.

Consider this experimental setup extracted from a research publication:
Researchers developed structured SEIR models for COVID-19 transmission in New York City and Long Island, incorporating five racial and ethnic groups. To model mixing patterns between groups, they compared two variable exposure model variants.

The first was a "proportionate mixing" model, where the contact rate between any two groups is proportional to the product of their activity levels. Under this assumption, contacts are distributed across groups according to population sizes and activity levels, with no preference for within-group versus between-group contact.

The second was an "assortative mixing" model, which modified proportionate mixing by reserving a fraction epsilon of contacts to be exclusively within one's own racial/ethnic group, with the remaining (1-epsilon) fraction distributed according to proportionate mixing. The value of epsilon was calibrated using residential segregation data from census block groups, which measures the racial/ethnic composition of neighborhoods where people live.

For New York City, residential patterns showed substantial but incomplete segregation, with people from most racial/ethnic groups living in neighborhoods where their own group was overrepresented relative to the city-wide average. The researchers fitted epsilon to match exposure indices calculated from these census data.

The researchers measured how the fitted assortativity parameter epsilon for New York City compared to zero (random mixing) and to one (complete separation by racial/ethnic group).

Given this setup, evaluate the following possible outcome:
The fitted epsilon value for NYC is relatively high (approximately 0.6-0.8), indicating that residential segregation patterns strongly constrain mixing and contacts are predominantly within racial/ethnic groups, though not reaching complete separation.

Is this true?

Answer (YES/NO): NO